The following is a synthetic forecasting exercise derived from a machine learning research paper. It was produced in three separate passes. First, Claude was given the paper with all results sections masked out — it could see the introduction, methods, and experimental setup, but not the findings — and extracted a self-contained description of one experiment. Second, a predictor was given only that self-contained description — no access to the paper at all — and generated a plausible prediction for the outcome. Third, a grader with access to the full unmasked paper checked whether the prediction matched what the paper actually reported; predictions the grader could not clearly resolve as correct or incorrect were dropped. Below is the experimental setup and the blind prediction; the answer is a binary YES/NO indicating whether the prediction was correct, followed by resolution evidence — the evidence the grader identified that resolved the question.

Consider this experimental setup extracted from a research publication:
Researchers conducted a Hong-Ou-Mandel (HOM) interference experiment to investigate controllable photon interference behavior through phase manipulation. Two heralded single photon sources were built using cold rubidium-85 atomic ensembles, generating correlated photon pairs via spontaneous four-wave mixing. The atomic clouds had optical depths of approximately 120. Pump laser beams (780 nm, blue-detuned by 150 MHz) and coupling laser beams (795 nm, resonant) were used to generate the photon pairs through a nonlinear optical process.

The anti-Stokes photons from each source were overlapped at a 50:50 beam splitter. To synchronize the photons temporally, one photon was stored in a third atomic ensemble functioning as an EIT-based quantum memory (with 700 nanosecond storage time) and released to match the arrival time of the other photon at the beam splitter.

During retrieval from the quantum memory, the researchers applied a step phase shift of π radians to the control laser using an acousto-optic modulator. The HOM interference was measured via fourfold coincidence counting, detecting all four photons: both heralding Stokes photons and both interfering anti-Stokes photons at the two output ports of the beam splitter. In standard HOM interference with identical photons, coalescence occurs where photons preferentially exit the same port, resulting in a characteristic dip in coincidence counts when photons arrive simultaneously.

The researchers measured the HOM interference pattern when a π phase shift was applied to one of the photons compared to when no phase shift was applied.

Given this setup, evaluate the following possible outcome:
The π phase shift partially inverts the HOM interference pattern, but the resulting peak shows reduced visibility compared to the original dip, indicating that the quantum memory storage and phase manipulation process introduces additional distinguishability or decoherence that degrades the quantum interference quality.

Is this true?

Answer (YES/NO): NO